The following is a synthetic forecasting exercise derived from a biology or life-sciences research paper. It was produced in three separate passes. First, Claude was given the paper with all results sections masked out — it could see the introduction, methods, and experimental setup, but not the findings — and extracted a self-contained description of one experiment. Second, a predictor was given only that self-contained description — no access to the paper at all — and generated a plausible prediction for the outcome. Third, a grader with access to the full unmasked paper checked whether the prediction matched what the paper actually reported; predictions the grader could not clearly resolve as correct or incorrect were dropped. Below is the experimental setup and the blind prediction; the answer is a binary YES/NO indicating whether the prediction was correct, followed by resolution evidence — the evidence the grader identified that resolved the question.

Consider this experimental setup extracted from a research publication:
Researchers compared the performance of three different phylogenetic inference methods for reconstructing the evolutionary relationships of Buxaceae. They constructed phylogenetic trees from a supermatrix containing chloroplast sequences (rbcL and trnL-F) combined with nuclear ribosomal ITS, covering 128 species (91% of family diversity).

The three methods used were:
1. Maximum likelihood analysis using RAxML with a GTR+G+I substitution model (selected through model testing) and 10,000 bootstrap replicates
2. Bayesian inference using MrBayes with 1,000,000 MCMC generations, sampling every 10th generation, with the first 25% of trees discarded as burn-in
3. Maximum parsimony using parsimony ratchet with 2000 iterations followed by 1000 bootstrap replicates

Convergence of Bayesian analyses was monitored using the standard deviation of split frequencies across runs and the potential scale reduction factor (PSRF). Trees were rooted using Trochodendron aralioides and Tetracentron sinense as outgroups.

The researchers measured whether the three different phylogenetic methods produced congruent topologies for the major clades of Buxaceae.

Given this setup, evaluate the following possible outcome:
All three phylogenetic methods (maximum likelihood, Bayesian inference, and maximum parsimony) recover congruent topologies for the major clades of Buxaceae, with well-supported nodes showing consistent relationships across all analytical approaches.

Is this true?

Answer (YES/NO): YES